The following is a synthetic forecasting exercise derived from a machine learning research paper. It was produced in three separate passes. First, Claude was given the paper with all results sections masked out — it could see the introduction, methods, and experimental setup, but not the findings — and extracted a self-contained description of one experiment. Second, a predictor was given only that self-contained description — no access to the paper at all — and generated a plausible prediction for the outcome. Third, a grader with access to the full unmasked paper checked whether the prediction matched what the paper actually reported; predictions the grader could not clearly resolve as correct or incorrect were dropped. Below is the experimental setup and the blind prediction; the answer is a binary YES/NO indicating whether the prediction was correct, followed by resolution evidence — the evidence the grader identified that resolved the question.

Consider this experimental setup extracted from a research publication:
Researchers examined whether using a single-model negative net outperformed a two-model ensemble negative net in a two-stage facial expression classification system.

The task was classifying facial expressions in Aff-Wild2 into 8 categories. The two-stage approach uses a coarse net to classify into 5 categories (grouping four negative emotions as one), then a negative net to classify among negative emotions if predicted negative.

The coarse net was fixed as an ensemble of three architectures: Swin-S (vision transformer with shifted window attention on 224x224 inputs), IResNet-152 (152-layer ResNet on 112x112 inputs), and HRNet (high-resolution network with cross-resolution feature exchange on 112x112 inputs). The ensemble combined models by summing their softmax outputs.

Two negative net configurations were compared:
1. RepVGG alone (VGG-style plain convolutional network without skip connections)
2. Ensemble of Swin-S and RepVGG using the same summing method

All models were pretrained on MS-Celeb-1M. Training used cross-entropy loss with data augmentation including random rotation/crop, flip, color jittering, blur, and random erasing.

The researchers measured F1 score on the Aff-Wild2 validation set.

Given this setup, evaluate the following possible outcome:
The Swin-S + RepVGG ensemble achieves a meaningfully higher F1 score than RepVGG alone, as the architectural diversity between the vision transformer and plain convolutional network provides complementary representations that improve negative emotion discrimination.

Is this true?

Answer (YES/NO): NO